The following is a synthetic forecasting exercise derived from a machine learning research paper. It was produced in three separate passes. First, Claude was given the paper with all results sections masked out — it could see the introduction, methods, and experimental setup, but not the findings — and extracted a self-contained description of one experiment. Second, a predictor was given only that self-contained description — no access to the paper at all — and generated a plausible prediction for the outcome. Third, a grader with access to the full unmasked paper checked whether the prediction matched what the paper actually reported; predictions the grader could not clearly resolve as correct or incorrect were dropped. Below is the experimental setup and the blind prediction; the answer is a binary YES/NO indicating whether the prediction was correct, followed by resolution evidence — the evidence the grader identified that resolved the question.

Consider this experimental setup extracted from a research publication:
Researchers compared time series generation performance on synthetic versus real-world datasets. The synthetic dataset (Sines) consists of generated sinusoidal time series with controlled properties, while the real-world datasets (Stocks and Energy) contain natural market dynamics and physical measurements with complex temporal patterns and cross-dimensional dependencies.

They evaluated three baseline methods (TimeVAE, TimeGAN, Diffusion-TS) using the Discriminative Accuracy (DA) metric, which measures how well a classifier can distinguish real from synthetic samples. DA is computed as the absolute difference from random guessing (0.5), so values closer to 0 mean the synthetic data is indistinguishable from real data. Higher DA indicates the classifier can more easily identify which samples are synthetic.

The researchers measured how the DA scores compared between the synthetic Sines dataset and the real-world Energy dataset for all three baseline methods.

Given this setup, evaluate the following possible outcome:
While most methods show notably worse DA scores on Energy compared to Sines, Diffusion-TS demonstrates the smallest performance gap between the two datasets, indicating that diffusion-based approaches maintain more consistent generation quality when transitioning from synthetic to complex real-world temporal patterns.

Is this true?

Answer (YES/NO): YES